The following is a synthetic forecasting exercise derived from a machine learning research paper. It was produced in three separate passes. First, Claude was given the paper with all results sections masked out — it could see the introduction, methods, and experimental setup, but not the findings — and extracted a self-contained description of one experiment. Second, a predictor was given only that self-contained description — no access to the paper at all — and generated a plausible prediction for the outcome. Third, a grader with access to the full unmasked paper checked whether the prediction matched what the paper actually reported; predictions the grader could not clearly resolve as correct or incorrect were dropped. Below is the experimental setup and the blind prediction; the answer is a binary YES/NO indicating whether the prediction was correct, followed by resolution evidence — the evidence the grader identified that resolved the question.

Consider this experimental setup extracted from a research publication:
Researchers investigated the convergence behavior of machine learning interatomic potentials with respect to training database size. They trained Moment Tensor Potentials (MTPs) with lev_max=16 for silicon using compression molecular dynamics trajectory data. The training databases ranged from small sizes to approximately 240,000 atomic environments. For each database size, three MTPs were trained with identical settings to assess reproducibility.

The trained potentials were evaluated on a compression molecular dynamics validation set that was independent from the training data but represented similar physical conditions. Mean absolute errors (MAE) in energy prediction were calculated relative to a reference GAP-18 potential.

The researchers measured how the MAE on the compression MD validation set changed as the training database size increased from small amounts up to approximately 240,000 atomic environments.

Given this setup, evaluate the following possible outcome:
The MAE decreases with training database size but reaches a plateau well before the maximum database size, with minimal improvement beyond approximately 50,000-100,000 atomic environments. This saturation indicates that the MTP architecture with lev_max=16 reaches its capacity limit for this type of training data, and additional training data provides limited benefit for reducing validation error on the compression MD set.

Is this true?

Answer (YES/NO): NO